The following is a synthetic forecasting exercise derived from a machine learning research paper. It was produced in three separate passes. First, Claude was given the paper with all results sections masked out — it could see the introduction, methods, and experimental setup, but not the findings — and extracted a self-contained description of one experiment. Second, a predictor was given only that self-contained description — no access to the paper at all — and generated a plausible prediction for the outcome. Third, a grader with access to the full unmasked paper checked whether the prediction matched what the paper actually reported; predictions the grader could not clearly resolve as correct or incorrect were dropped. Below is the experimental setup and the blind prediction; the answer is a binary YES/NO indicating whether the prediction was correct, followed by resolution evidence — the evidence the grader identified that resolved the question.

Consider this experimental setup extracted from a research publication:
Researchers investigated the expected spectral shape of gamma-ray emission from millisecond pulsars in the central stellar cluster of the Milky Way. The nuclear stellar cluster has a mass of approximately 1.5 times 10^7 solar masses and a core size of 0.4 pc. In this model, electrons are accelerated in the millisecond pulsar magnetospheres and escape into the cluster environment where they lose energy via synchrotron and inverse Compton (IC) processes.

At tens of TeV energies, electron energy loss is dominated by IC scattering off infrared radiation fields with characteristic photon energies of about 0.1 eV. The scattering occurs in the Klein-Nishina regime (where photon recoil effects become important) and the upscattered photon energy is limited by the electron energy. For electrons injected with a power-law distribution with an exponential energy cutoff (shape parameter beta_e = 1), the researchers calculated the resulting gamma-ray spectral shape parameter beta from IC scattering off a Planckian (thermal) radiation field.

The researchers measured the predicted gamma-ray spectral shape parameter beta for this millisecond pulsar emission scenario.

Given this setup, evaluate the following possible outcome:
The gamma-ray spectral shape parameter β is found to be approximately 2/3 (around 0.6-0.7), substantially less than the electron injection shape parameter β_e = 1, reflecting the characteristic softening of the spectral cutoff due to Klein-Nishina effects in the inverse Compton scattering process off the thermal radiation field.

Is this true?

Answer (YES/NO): NO